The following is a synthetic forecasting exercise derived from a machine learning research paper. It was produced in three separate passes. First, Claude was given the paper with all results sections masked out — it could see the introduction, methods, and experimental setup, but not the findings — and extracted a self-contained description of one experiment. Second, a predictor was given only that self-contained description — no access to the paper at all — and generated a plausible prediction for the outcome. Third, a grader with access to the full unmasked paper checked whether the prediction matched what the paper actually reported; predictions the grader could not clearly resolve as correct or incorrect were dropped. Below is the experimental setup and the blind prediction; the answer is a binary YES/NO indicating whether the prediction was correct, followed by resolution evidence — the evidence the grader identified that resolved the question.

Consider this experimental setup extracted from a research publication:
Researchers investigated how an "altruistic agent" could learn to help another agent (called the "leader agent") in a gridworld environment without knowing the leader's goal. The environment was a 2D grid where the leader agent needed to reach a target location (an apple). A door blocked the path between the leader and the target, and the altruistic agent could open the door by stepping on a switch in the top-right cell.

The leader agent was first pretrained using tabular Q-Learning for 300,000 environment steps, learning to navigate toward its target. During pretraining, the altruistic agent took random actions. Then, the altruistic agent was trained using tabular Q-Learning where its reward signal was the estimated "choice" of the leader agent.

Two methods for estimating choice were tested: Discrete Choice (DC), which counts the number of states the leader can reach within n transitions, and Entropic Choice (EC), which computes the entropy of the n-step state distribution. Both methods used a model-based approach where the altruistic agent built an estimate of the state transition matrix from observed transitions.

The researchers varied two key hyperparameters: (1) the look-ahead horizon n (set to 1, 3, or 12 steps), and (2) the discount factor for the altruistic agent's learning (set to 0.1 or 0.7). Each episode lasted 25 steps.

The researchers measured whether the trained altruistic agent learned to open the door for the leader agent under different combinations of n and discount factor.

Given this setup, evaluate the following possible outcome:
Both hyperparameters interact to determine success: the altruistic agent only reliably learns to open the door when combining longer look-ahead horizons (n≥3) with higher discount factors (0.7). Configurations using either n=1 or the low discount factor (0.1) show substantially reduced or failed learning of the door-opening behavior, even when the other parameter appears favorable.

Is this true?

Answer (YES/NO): NO